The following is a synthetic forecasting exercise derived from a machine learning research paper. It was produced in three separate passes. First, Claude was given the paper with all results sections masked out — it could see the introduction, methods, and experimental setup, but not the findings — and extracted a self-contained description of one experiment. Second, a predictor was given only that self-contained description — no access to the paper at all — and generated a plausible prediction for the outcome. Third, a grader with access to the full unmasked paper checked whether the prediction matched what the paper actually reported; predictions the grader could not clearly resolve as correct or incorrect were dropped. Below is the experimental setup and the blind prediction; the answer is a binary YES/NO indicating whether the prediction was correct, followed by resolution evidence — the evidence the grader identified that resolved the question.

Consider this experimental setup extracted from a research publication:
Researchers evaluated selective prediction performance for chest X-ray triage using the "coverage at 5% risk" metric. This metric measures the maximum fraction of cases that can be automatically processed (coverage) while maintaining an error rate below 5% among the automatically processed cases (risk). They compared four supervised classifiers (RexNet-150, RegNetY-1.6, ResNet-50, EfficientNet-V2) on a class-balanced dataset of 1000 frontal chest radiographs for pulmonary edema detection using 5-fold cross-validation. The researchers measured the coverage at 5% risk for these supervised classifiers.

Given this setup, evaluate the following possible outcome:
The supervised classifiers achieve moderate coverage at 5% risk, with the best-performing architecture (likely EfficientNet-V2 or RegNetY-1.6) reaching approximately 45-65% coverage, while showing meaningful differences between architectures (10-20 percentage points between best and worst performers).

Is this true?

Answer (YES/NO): NO